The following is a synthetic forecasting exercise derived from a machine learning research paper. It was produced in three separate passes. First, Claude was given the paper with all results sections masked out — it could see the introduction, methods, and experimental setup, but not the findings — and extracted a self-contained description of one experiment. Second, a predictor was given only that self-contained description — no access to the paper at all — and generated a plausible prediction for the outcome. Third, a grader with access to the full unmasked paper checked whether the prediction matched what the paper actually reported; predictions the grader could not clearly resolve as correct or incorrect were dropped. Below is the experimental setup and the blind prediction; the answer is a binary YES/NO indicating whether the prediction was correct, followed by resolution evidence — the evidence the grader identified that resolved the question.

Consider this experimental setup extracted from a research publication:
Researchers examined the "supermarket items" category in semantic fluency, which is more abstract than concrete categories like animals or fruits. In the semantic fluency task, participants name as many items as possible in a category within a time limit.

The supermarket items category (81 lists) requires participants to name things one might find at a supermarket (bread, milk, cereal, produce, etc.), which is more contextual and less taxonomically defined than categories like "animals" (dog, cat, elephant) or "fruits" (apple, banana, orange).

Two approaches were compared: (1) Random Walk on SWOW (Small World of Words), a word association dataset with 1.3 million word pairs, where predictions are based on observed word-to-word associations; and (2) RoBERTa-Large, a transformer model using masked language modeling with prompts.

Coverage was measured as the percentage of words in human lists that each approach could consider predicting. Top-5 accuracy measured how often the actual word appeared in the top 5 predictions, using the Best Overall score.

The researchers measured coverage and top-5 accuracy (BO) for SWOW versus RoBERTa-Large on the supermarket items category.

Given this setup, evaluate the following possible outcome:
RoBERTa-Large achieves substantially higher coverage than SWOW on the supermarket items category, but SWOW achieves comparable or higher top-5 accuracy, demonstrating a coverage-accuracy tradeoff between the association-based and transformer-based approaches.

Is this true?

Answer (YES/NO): NO